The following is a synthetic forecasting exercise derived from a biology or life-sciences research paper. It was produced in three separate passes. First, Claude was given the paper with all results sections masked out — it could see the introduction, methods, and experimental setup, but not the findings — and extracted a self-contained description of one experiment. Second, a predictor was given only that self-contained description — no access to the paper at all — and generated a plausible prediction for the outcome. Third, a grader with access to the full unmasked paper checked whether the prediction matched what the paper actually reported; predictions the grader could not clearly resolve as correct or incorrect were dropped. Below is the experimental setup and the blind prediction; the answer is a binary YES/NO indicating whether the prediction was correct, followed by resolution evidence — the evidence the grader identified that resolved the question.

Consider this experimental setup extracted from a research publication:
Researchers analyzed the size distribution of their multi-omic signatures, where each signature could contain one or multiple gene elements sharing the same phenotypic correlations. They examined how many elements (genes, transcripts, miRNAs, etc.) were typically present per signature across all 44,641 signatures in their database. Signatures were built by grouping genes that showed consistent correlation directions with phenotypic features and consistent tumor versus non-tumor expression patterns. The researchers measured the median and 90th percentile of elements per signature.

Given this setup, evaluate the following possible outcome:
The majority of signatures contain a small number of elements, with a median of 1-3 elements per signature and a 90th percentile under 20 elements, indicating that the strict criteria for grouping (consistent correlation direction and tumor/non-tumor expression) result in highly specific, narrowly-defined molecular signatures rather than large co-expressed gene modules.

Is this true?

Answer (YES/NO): YES